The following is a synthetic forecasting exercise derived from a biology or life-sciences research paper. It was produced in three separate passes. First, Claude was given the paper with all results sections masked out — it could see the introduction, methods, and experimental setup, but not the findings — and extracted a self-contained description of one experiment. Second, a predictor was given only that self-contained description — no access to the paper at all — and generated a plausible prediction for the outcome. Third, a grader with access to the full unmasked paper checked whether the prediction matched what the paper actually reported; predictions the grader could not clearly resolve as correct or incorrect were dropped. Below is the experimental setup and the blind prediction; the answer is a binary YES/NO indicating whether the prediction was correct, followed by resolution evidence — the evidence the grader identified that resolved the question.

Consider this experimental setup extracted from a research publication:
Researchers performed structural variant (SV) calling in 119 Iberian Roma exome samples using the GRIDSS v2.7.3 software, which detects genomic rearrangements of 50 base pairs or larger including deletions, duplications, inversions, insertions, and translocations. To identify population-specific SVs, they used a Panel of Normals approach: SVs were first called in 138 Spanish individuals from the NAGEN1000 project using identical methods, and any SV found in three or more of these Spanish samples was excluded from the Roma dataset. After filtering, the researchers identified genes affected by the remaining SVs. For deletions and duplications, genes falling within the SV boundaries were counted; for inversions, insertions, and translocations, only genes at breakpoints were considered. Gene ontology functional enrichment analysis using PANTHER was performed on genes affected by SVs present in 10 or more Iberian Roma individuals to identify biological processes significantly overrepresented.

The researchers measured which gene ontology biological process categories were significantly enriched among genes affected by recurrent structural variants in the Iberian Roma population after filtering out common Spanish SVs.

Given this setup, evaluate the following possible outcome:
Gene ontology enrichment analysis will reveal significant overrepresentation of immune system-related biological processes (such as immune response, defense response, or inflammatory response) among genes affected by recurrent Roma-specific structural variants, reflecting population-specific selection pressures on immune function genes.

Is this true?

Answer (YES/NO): YES